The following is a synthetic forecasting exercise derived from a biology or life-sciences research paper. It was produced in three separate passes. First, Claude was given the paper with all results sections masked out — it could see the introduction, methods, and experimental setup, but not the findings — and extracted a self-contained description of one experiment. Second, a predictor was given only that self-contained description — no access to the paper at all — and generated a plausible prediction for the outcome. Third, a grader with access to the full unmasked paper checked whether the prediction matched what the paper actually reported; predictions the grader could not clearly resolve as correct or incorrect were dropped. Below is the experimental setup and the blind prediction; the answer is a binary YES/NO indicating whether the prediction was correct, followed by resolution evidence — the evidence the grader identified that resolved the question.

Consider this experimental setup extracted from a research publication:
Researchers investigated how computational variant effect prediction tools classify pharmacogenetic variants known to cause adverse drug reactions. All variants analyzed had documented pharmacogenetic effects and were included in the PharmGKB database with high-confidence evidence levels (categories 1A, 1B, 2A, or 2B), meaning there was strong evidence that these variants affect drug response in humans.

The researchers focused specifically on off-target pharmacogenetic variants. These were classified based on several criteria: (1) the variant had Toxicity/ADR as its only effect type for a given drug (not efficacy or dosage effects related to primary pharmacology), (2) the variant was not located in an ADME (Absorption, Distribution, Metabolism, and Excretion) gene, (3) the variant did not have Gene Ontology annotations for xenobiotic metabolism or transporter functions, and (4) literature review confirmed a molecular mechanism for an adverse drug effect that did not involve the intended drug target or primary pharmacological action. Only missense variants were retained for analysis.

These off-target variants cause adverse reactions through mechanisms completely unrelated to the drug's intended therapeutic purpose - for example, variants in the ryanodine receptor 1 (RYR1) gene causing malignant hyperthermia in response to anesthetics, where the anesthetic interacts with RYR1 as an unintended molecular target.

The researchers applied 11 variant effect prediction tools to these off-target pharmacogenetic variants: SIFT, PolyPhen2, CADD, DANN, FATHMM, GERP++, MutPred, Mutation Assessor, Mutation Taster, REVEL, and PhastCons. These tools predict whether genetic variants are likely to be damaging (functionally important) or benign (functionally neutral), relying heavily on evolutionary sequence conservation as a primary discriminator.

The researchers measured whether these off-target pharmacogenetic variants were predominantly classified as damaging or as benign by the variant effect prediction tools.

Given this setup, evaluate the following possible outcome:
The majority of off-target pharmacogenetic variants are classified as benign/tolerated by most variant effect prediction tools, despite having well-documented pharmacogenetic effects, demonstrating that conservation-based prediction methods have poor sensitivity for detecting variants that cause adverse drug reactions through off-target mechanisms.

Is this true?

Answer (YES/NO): YES